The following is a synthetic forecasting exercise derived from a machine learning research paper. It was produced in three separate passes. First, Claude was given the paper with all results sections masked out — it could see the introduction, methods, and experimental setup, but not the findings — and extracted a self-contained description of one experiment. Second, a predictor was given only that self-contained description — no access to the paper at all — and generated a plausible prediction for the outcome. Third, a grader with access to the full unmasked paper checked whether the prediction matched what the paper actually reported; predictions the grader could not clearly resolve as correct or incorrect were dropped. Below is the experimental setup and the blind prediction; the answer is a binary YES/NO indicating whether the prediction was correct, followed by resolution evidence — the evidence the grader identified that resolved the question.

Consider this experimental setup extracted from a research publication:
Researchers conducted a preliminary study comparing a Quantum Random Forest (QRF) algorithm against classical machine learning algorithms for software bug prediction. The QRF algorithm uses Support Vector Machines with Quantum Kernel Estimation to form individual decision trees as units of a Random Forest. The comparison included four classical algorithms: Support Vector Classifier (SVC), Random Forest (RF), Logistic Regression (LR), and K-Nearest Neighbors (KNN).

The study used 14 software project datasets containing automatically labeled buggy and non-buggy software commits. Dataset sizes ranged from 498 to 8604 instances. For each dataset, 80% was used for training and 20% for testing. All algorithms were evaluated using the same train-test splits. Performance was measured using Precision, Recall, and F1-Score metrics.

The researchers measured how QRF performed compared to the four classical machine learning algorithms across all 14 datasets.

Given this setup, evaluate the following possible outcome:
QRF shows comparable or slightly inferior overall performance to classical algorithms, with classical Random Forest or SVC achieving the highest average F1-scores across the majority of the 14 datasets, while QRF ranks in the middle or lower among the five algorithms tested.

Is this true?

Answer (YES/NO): NO